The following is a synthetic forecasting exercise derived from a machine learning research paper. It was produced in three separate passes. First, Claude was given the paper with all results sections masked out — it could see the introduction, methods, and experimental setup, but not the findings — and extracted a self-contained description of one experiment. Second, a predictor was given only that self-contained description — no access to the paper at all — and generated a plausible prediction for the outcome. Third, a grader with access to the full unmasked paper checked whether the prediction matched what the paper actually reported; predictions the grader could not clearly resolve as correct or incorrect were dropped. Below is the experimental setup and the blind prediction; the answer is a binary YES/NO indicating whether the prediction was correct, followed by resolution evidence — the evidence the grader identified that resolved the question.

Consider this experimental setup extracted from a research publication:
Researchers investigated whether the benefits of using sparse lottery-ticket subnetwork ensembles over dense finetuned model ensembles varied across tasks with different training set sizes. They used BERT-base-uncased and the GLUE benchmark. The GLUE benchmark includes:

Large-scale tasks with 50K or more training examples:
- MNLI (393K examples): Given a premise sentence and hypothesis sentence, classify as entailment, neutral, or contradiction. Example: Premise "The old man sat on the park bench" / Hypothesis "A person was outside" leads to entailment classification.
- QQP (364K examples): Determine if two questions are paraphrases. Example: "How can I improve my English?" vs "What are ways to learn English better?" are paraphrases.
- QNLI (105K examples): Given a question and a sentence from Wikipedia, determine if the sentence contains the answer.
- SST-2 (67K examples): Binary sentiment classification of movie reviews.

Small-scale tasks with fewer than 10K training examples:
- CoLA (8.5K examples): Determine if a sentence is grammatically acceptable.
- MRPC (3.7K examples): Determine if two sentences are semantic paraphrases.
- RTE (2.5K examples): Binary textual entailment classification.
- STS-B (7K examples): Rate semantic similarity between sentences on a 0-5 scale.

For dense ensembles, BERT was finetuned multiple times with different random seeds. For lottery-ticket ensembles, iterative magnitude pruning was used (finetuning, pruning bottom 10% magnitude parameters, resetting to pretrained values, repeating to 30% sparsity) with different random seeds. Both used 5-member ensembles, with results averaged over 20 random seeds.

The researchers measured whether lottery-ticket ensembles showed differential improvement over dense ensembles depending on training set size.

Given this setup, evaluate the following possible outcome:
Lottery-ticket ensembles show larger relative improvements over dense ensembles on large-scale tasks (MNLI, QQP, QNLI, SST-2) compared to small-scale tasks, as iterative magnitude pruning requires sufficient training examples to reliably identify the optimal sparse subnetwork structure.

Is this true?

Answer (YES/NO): NO